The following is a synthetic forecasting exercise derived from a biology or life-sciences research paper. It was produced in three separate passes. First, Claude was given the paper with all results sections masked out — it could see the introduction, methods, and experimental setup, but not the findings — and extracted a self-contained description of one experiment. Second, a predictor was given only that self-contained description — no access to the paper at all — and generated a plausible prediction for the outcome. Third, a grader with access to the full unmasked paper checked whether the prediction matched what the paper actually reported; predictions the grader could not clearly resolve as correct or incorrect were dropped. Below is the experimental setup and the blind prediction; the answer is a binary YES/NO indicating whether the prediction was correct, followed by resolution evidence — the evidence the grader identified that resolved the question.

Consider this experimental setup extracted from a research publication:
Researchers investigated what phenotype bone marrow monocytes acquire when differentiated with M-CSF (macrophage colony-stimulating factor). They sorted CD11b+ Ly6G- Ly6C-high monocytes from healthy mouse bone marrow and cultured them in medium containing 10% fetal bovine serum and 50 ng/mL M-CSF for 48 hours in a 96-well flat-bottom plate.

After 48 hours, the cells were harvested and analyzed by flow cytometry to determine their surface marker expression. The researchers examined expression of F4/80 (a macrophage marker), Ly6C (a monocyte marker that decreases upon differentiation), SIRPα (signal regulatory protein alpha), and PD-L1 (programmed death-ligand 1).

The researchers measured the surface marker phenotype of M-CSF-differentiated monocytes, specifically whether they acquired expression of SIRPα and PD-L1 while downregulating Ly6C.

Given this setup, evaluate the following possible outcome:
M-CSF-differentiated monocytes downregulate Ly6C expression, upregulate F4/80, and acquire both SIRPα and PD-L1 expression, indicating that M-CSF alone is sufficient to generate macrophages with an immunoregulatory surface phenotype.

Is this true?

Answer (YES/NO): YES